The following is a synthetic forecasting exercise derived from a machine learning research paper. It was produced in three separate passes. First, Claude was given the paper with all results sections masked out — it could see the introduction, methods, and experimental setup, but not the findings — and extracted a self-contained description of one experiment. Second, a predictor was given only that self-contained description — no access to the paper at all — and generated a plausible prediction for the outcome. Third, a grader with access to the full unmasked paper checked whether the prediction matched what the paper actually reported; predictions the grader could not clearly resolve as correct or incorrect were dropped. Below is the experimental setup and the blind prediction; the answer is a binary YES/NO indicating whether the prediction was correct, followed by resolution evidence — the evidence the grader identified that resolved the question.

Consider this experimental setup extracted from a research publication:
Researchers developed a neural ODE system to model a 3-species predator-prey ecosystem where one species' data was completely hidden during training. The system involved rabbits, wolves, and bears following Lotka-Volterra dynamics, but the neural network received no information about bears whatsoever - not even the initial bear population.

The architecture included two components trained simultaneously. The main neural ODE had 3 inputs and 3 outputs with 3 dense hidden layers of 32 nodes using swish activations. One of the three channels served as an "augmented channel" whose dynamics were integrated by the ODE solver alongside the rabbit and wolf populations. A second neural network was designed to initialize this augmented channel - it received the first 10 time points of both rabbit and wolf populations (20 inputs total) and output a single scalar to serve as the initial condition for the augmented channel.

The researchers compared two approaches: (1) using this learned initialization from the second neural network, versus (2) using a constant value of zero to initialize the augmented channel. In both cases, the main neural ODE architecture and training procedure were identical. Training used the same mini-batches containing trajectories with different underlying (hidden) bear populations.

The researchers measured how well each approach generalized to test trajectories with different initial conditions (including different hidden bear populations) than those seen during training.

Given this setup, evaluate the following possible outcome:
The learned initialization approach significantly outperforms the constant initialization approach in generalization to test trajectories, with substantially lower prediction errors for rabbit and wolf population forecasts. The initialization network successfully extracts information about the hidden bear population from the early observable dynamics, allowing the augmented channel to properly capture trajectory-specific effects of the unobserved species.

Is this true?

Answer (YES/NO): NO